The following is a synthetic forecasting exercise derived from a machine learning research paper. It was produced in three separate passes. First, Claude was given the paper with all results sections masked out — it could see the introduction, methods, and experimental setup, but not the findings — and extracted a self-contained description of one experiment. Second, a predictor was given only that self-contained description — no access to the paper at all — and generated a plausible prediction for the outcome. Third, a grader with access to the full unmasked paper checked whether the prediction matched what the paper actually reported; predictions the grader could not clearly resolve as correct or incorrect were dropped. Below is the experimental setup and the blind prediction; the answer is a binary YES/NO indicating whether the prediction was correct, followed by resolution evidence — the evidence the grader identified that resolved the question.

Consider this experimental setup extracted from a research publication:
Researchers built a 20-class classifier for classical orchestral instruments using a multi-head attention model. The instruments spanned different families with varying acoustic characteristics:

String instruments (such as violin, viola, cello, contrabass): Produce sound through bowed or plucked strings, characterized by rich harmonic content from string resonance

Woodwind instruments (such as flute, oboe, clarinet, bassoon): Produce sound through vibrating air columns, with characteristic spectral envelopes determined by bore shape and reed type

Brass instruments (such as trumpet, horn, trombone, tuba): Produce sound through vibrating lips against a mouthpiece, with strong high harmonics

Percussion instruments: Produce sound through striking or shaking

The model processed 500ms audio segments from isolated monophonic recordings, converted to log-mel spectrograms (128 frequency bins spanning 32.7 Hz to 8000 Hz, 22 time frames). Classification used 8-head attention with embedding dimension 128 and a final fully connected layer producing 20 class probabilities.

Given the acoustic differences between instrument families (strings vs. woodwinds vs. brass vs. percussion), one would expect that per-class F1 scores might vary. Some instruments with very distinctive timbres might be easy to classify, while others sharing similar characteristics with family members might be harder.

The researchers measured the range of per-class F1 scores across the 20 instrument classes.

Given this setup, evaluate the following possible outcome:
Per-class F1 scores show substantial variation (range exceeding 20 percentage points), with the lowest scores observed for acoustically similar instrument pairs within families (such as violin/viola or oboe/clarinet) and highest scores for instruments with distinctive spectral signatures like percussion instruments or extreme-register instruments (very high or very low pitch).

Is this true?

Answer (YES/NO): NO